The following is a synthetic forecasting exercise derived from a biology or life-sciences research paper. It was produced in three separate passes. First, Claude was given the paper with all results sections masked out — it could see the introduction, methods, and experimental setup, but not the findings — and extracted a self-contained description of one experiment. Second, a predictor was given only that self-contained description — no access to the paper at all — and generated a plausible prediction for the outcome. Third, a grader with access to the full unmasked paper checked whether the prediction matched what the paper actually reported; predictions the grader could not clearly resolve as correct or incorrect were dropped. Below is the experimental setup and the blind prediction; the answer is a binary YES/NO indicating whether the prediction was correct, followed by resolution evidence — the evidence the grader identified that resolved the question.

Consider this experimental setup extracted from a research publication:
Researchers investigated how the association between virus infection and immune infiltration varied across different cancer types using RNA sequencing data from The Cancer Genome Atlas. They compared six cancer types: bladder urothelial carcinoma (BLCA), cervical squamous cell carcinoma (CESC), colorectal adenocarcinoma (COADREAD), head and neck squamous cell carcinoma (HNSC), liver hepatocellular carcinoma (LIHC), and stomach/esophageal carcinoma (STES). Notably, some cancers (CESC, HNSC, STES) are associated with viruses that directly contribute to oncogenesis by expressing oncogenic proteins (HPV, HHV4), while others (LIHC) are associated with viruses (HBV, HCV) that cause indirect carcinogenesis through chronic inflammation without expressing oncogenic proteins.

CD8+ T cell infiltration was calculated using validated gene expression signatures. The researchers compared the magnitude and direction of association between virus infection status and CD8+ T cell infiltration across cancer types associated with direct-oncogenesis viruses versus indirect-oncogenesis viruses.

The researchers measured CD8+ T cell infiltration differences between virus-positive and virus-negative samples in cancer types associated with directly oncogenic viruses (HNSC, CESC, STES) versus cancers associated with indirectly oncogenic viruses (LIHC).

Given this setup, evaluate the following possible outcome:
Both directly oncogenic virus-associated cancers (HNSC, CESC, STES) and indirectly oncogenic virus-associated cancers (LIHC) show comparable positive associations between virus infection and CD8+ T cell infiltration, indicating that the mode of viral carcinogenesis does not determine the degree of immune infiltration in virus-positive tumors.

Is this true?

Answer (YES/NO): NO